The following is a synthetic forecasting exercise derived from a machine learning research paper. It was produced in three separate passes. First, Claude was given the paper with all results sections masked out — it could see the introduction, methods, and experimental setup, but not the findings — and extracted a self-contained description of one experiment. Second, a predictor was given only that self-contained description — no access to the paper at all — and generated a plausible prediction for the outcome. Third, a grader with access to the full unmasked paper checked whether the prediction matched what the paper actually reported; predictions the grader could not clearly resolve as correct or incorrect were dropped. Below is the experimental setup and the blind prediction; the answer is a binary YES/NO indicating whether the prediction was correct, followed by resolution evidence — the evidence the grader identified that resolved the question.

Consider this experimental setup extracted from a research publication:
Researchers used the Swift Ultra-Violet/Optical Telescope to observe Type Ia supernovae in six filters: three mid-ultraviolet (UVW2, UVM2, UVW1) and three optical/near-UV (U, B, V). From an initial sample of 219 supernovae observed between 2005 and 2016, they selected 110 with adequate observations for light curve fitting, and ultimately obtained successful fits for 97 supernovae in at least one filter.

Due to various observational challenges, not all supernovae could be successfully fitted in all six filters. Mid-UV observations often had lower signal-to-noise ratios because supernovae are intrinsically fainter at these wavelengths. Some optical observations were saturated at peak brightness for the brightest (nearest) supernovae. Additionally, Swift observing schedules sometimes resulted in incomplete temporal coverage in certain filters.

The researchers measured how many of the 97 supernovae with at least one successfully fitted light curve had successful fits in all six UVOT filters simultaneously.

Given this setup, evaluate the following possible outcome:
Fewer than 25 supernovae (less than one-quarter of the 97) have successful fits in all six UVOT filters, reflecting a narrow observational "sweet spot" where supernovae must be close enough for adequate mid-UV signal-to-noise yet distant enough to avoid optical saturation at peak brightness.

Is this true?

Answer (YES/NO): YES